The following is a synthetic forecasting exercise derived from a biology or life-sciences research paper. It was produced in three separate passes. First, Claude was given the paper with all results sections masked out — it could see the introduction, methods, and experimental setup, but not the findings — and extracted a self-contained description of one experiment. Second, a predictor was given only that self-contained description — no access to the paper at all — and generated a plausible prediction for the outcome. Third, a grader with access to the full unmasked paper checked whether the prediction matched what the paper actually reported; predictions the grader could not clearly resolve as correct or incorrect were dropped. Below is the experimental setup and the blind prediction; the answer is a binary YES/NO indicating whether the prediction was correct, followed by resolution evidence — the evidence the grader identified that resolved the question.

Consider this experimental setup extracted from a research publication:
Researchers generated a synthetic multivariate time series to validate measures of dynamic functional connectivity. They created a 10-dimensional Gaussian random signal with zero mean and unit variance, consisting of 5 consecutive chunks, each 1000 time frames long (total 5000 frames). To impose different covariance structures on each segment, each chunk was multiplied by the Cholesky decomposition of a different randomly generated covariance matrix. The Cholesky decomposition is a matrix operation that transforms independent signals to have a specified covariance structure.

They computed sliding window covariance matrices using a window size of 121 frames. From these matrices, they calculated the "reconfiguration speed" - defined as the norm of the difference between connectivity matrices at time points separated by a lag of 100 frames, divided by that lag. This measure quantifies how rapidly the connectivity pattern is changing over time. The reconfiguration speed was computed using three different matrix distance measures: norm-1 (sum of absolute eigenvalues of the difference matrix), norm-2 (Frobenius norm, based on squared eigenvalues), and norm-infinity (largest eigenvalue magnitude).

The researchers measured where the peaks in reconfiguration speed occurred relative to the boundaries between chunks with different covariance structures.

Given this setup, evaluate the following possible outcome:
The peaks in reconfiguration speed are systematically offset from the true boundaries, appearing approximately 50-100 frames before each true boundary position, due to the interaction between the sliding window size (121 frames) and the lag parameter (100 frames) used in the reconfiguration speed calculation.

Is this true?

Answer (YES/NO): NO